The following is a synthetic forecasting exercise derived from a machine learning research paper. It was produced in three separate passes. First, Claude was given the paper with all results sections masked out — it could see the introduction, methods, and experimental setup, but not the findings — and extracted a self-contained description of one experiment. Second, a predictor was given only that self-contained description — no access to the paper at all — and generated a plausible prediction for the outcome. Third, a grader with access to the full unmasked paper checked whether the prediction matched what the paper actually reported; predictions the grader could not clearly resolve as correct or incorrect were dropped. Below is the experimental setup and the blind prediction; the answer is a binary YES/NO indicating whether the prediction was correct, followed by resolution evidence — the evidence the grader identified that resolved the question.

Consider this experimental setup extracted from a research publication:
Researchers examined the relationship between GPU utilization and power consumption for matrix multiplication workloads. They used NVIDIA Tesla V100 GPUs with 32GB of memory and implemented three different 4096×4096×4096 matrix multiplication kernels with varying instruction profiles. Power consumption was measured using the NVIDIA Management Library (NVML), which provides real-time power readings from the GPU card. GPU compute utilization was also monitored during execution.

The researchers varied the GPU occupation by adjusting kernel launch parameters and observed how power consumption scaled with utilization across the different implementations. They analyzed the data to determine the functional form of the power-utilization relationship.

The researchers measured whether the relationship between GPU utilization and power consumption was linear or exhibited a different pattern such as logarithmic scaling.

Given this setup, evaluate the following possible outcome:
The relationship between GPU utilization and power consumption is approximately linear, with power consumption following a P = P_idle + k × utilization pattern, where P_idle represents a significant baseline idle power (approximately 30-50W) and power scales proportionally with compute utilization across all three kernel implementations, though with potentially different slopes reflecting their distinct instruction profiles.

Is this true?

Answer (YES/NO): YES